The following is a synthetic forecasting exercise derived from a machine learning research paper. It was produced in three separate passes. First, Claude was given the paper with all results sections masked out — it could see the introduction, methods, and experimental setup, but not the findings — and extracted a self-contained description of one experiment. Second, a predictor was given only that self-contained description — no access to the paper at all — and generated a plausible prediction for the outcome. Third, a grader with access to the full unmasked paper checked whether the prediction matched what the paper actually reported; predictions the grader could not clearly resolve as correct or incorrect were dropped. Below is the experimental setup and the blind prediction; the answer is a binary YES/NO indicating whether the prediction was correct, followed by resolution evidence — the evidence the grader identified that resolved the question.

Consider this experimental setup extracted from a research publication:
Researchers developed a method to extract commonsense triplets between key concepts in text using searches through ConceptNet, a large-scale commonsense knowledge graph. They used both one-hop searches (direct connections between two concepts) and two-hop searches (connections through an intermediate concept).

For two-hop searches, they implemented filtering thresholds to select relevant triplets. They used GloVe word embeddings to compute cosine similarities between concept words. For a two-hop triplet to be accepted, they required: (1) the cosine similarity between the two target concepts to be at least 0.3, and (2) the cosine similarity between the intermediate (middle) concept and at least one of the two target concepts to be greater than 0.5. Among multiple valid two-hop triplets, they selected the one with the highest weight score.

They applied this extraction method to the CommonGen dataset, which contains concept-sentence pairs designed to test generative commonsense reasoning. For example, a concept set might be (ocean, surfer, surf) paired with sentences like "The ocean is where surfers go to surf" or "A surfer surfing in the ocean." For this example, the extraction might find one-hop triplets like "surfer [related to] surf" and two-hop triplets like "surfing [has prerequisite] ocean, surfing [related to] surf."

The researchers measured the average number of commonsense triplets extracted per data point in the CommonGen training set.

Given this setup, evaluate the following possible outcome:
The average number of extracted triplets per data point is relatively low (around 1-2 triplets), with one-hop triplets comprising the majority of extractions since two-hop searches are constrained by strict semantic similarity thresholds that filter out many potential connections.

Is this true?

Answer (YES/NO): NO